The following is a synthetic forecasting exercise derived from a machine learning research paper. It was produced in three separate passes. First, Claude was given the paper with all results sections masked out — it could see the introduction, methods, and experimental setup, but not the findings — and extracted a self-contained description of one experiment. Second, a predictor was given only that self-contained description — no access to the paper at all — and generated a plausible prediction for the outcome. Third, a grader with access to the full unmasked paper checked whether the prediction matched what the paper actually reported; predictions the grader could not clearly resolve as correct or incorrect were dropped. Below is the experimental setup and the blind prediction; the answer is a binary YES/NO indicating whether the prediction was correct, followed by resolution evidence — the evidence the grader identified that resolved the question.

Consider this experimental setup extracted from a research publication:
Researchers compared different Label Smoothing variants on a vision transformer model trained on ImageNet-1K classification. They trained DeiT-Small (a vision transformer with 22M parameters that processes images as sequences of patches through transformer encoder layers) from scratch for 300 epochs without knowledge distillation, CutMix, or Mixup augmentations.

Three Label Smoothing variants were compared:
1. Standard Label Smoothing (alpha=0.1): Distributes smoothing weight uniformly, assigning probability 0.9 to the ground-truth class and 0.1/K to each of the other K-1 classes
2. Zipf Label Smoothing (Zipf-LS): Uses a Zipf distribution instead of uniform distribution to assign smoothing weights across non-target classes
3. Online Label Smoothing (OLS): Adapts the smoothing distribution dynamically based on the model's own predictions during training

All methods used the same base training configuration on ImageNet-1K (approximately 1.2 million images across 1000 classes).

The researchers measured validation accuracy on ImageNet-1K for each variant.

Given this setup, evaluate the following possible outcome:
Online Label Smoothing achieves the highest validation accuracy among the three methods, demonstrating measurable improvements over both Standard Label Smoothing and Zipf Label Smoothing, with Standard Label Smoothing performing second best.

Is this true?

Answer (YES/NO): NO